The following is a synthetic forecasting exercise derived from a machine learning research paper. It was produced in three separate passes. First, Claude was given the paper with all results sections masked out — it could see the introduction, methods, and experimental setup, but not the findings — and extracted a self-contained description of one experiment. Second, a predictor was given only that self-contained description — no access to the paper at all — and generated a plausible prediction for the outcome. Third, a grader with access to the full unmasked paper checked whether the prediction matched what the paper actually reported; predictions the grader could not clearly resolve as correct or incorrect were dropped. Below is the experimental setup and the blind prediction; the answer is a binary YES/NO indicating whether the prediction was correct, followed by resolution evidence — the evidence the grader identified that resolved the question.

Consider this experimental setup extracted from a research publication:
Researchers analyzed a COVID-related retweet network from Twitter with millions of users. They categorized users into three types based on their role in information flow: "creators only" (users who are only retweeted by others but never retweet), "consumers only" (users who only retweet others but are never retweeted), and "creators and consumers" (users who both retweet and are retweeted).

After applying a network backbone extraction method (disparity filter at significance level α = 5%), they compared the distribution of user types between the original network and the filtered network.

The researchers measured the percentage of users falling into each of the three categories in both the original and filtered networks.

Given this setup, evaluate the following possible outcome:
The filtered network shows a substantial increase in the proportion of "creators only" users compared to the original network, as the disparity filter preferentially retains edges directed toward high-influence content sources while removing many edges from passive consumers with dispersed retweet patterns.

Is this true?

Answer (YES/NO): NO